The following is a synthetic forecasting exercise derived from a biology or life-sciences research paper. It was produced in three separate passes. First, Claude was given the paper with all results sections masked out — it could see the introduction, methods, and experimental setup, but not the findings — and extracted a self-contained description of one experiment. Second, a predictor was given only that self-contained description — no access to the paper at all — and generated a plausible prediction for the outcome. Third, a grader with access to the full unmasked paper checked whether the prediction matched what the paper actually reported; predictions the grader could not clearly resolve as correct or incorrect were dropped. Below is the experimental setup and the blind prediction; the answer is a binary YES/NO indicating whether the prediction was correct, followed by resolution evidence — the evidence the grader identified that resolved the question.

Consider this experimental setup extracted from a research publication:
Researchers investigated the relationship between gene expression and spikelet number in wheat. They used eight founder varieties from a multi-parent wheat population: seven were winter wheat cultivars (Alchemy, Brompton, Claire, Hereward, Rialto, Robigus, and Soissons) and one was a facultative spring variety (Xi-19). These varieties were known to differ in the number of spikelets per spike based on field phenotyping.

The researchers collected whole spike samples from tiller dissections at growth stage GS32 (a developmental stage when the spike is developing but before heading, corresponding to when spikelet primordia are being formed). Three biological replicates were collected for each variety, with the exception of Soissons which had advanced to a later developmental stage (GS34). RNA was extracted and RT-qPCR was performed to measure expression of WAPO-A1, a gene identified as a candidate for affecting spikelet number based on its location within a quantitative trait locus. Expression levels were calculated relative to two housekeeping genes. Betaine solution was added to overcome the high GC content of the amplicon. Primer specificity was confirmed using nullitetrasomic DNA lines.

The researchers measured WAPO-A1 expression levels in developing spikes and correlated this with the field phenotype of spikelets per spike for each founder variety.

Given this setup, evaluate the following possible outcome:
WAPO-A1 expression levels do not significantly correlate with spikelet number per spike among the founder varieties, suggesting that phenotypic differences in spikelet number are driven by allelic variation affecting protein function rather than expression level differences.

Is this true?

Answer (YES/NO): NO